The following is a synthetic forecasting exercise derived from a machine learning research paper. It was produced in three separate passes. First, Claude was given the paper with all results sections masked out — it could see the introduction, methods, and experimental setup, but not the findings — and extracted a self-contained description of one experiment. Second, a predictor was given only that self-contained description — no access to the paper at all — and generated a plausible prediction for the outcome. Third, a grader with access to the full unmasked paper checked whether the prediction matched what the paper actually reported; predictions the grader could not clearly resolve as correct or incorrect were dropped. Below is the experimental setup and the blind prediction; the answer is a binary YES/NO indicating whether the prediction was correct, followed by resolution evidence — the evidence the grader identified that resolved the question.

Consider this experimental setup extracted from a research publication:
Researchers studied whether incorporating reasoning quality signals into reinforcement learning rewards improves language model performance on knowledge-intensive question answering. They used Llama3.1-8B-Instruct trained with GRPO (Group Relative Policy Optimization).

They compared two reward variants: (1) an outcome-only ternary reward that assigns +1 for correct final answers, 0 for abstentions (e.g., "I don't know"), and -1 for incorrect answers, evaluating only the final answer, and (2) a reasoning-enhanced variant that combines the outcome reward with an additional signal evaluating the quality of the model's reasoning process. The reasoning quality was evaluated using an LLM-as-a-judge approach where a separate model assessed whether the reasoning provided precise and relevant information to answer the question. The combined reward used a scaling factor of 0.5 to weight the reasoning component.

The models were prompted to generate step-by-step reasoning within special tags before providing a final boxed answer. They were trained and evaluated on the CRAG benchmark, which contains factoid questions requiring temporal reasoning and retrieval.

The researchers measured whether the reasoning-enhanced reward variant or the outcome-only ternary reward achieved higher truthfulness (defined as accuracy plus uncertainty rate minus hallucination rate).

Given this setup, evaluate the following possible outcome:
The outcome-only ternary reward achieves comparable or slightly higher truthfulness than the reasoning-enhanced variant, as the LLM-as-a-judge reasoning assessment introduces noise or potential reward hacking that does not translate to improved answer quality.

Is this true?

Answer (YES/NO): NO